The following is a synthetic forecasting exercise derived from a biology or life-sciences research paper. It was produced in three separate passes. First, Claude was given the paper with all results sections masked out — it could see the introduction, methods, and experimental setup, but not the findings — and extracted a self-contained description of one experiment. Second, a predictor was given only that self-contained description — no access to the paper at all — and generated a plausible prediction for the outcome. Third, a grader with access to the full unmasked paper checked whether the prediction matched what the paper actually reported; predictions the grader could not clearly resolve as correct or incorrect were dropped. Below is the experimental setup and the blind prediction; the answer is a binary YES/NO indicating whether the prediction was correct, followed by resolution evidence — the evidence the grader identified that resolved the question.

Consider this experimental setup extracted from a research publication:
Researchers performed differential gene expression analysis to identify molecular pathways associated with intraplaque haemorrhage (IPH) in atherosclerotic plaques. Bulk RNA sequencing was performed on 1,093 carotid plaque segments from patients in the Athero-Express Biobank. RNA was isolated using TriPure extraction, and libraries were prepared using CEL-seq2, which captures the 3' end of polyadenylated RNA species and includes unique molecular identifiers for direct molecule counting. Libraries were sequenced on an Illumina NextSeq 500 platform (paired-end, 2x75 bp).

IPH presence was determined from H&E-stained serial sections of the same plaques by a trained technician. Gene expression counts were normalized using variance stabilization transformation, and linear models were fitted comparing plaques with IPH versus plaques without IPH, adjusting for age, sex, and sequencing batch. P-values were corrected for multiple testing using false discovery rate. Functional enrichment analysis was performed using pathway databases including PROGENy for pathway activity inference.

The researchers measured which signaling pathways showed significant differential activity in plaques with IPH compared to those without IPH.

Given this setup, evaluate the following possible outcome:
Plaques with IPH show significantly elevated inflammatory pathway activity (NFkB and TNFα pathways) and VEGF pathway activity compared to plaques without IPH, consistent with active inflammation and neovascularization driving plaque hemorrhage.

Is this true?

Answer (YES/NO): NO